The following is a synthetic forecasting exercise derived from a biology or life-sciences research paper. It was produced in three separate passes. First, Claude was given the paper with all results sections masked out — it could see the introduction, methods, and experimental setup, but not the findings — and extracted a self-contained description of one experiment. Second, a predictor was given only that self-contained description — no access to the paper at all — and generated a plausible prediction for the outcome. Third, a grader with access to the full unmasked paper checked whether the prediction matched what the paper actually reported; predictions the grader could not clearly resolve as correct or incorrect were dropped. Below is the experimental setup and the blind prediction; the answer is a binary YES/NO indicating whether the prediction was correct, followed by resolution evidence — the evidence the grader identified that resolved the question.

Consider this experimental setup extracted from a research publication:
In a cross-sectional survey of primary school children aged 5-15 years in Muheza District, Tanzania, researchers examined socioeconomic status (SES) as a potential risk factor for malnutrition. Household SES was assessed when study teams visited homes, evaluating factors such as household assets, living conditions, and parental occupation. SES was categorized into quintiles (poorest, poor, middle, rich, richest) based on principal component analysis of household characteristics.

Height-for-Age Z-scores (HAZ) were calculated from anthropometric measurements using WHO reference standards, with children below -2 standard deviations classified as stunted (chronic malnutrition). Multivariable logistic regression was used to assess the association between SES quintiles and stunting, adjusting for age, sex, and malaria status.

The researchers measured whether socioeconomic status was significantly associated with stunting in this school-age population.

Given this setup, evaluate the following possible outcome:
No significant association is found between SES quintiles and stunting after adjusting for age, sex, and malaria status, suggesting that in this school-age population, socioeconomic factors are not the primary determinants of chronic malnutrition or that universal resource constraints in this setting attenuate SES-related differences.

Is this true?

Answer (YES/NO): YES